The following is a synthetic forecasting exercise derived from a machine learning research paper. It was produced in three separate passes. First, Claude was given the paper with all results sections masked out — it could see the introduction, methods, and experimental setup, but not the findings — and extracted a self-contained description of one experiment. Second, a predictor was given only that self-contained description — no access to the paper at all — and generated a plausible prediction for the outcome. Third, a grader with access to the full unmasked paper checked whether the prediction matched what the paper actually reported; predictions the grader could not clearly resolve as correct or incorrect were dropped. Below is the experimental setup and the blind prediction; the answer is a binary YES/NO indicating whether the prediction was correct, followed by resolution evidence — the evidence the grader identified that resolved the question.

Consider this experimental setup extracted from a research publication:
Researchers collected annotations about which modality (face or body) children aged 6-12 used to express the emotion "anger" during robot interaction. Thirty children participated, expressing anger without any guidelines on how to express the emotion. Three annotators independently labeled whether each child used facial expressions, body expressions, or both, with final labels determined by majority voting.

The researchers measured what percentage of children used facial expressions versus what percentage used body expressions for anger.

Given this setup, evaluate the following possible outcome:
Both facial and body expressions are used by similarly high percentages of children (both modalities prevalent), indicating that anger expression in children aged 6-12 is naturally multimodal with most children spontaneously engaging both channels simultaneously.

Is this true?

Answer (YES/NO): YES